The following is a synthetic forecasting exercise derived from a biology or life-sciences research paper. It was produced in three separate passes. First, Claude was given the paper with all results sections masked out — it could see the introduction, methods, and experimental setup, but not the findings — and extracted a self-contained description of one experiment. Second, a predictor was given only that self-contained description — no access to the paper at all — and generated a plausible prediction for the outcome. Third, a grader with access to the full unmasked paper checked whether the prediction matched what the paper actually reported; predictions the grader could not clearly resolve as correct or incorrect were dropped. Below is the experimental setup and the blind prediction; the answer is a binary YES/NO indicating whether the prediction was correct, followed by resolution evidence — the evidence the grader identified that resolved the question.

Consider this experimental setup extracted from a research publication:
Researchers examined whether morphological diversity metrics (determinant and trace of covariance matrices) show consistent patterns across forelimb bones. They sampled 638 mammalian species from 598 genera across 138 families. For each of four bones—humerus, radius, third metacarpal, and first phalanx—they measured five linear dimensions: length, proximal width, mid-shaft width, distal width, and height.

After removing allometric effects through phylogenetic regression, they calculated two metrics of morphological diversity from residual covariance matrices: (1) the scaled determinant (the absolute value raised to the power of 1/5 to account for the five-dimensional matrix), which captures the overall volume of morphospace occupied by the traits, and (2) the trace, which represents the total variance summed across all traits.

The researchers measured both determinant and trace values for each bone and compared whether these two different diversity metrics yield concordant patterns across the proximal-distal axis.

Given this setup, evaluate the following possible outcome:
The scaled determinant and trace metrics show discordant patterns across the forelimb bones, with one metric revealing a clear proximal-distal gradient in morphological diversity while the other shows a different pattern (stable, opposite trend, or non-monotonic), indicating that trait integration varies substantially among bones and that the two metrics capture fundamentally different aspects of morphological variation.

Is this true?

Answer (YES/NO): NO